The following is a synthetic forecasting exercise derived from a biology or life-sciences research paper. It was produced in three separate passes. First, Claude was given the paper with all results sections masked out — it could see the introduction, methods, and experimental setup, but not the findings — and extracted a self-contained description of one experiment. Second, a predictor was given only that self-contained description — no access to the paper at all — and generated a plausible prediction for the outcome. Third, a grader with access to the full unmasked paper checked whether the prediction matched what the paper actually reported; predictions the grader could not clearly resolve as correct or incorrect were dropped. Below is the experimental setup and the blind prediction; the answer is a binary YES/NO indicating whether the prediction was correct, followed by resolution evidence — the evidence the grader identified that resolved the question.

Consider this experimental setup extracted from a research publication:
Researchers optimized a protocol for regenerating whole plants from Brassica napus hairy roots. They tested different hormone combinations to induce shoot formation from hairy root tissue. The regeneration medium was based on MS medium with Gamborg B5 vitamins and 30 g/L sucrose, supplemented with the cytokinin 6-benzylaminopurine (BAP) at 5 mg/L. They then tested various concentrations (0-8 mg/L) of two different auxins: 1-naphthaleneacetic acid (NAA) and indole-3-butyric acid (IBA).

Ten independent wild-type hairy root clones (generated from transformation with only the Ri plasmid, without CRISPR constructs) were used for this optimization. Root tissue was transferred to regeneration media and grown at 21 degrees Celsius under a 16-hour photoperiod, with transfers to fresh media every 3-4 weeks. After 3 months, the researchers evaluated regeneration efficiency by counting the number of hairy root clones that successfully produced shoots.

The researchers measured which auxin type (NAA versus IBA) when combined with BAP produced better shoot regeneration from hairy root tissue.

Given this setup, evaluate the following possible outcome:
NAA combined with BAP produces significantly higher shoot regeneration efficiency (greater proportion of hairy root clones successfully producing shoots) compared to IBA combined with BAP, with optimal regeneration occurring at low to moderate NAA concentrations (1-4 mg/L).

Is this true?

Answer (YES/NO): NO